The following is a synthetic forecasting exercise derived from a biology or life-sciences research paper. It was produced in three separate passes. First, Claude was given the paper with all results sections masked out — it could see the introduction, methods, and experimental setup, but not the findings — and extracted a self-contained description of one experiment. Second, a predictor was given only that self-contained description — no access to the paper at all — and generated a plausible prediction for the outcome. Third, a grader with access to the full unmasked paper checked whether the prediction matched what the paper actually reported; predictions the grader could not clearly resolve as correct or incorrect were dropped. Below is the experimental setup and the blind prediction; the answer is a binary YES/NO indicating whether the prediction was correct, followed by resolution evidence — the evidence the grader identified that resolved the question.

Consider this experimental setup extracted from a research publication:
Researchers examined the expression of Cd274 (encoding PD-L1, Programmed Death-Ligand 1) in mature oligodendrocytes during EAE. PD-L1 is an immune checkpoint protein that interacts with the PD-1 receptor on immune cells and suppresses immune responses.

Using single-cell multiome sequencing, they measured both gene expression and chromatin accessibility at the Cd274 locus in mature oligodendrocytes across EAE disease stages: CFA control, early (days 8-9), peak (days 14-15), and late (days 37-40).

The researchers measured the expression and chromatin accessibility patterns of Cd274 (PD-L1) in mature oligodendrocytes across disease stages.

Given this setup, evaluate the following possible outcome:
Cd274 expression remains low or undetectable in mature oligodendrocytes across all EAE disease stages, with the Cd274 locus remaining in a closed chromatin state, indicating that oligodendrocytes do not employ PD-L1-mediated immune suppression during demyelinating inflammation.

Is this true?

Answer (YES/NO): NO